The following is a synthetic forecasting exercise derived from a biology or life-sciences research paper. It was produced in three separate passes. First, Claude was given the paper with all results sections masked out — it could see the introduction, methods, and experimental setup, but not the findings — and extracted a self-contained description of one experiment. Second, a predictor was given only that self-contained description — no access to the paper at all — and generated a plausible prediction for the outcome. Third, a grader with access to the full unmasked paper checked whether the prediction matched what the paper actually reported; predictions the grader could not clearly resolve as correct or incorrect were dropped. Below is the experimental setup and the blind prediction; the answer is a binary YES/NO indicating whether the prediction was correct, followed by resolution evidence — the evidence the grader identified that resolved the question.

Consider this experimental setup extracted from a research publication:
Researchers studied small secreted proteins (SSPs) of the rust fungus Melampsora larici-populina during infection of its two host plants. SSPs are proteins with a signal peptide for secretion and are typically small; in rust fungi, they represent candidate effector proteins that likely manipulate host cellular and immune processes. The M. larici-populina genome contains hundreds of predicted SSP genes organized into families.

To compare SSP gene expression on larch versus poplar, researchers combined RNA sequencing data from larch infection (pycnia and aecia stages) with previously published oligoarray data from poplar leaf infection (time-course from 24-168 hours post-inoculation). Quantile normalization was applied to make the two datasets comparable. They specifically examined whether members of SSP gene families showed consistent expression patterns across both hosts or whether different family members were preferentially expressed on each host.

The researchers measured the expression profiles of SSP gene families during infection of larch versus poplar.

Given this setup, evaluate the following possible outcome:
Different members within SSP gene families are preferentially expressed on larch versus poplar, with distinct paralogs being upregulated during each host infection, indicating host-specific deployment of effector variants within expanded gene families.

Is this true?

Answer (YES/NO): YES